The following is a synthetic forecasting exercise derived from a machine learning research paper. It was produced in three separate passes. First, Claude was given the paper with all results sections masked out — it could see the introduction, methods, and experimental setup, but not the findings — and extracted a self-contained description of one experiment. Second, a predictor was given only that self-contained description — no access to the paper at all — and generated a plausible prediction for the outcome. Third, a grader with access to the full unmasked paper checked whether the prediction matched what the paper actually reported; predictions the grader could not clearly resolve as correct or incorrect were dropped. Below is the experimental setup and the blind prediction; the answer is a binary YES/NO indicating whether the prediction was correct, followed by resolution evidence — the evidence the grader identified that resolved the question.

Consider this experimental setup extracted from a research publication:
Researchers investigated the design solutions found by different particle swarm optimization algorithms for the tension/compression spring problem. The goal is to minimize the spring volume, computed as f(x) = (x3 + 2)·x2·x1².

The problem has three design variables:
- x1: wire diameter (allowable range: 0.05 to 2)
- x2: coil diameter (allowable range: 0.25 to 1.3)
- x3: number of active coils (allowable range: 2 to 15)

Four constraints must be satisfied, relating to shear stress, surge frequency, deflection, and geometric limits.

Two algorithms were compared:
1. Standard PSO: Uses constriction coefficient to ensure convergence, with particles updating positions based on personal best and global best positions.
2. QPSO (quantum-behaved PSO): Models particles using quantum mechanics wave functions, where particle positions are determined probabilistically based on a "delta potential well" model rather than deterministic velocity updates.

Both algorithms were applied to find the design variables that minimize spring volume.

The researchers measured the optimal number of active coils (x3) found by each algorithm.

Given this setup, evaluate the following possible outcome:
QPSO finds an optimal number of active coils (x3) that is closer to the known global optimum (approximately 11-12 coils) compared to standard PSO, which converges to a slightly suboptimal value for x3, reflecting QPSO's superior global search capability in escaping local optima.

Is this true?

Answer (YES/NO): NO